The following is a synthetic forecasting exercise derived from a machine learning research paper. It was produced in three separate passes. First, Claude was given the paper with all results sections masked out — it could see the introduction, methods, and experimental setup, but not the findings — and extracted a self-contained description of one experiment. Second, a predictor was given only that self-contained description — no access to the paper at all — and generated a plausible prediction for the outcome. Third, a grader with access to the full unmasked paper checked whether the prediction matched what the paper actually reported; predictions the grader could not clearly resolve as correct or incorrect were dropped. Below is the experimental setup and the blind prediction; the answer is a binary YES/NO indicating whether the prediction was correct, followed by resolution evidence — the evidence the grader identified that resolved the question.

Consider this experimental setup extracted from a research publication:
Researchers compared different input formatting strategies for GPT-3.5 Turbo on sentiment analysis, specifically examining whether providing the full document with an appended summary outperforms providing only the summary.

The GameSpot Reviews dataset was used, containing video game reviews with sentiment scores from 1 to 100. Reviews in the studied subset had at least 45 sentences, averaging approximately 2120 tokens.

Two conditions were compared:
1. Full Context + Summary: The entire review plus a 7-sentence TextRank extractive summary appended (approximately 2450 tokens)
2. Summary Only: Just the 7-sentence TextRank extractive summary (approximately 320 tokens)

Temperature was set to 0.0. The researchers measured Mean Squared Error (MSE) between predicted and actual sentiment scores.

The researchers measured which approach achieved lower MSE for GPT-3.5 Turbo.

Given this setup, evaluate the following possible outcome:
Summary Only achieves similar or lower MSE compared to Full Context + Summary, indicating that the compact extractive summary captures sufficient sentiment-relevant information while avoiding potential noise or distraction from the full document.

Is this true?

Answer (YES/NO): NO